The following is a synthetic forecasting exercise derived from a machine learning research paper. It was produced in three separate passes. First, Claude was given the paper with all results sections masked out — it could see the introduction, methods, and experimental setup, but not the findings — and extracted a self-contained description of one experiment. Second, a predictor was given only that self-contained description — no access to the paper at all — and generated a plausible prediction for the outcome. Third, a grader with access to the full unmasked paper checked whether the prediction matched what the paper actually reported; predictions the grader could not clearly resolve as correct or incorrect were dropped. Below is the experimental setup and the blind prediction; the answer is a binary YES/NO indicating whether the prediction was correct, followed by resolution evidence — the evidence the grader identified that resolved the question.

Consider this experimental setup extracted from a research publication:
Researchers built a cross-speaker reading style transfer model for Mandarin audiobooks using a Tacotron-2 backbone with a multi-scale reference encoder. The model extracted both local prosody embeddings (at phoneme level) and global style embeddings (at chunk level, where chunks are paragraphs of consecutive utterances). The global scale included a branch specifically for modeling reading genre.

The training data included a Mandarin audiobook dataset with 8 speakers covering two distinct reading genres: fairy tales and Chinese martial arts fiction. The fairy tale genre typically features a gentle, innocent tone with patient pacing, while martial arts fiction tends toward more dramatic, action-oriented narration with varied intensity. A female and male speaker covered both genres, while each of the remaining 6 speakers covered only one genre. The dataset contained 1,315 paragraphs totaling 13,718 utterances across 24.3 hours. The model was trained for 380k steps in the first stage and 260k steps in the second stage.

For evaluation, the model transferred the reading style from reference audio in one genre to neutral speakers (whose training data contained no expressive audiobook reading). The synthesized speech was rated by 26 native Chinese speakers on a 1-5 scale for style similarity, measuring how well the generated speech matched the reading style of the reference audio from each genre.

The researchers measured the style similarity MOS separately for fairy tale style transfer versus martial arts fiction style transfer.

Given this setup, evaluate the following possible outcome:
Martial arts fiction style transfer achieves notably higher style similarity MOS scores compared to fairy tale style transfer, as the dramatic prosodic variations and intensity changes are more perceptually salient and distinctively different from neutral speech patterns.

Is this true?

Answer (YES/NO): NO